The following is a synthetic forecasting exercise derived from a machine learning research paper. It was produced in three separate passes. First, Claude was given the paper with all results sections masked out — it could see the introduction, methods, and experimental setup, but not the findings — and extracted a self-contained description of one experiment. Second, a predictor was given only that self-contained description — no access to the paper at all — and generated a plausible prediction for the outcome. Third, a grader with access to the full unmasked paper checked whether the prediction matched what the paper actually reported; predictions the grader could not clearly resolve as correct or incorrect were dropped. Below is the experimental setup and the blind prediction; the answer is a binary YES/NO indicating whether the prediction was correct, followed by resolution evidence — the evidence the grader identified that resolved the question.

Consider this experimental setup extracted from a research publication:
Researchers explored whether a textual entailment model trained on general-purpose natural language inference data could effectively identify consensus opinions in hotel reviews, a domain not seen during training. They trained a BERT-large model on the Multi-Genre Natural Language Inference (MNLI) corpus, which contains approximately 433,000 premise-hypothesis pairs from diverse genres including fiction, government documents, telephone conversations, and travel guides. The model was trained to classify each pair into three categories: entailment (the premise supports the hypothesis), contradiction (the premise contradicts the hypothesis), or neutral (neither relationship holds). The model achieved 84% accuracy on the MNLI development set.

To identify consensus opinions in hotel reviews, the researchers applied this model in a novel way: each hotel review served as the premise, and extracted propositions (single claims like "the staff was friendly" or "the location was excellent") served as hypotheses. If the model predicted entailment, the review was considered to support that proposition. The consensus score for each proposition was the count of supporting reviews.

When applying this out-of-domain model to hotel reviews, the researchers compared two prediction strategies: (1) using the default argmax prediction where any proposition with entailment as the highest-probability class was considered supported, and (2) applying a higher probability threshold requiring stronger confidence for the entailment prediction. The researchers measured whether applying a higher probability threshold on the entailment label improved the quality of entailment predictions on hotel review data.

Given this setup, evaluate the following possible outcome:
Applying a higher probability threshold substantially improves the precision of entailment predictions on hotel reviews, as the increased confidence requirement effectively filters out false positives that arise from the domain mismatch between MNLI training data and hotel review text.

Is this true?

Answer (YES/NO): NO